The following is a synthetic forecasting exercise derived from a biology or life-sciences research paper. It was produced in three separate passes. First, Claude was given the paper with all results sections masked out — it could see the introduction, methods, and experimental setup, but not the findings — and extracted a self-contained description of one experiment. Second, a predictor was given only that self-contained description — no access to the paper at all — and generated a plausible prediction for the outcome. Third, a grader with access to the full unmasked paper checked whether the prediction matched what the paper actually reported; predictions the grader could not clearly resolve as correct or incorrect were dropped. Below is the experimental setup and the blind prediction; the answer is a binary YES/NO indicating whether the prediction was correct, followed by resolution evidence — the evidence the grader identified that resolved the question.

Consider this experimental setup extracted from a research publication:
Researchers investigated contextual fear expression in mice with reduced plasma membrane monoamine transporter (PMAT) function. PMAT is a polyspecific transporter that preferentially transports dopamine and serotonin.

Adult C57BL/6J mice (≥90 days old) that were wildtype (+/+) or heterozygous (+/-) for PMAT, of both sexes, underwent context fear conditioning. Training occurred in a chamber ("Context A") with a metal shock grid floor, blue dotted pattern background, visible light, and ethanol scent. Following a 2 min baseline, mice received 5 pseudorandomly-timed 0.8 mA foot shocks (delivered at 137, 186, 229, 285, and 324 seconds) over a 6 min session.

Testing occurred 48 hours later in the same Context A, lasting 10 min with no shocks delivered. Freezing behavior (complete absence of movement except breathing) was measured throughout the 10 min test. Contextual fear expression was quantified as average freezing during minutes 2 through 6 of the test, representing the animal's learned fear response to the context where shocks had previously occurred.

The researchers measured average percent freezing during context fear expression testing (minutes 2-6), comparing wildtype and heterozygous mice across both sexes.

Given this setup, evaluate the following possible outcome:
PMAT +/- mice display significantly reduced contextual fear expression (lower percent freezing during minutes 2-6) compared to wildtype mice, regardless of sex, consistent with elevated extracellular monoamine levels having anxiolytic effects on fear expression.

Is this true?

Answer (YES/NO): NO